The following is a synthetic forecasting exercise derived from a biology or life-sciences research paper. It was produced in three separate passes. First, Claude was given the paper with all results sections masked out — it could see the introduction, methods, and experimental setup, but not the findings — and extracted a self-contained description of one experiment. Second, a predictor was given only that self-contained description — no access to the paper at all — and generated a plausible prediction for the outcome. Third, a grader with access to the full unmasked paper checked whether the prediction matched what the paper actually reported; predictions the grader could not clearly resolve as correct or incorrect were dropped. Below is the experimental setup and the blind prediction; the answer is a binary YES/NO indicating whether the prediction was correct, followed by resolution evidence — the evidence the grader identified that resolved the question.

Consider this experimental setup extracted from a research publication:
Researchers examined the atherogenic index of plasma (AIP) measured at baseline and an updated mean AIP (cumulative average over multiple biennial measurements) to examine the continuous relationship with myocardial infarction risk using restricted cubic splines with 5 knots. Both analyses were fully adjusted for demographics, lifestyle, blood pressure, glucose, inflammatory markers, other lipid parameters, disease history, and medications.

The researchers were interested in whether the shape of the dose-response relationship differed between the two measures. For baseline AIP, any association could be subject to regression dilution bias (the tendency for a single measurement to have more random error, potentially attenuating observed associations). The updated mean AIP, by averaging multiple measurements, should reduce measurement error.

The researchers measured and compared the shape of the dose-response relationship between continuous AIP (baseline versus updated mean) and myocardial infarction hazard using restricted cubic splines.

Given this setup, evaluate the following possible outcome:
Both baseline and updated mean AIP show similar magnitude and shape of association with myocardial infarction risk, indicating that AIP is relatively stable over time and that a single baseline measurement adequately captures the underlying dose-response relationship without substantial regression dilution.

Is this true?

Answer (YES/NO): NO